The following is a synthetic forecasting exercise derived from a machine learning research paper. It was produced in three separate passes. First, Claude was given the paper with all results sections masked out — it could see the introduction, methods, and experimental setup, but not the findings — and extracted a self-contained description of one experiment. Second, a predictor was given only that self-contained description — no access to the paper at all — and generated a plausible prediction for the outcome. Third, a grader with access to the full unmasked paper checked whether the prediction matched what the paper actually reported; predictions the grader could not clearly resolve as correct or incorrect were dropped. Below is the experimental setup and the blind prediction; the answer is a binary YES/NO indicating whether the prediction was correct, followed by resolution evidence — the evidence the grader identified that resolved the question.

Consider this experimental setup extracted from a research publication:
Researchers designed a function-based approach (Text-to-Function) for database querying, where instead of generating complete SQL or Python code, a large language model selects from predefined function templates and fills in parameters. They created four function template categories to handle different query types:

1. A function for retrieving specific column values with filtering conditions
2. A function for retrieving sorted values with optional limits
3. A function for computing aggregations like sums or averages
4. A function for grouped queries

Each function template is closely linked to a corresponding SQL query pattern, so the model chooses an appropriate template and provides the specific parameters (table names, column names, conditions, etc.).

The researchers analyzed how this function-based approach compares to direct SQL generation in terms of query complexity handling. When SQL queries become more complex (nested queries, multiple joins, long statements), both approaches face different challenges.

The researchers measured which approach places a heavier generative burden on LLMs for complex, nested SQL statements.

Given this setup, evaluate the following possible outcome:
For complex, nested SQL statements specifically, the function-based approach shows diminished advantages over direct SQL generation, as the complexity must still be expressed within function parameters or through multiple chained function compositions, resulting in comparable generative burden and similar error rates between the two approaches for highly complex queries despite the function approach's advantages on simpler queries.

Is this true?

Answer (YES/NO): NO